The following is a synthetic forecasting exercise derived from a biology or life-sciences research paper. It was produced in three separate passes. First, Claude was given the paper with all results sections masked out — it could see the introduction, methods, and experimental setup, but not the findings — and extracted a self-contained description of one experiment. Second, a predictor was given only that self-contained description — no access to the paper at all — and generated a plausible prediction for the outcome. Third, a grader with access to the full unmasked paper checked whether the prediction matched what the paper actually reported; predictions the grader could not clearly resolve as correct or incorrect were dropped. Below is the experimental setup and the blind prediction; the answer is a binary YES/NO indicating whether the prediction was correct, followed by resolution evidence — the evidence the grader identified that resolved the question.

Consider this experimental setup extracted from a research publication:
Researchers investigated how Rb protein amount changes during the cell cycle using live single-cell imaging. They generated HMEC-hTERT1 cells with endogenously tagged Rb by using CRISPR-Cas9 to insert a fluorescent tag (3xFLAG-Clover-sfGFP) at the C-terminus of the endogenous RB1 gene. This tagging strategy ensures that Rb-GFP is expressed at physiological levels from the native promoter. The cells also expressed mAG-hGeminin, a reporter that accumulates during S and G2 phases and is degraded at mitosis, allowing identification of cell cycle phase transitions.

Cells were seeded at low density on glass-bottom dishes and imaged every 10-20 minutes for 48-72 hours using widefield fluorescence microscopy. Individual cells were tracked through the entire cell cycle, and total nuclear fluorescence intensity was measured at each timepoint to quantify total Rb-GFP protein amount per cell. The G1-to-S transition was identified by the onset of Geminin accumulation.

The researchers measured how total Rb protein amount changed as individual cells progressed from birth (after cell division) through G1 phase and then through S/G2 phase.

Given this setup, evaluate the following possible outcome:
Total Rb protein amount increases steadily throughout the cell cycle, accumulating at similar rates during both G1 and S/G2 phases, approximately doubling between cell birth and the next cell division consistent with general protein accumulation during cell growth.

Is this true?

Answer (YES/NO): NO